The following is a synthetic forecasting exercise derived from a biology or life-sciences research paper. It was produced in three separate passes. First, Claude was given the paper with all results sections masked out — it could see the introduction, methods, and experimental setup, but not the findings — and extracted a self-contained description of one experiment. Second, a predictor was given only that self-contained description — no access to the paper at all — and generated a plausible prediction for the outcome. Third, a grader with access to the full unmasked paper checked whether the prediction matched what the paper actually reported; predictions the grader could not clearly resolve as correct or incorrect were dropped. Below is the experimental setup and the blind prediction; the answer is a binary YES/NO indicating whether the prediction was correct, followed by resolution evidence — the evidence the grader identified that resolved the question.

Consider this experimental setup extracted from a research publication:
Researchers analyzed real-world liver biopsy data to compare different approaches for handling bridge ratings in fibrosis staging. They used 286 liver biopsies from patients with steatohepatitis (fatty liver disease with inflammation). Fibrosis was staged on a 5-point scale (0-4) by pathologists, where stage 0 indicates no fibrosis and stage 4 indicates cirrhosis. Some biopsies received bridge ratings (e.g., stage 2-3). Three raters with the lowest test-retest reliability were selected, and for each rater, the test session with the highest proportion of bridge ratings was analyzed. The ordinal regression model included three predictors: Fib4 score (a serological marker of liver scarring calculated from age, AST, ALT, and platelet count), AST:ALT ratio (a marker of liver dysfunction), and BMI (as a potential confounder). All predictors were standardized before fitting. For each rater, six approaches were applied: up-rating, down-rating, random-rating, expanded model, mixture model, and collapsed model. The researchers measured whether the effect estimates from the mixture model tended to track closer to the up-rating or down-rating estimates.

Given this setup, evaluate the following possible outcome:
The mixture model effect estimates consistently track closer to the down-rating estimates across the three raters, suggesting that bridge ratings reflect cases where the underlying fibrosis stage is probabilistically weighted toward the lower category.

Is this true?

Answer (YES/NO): NO